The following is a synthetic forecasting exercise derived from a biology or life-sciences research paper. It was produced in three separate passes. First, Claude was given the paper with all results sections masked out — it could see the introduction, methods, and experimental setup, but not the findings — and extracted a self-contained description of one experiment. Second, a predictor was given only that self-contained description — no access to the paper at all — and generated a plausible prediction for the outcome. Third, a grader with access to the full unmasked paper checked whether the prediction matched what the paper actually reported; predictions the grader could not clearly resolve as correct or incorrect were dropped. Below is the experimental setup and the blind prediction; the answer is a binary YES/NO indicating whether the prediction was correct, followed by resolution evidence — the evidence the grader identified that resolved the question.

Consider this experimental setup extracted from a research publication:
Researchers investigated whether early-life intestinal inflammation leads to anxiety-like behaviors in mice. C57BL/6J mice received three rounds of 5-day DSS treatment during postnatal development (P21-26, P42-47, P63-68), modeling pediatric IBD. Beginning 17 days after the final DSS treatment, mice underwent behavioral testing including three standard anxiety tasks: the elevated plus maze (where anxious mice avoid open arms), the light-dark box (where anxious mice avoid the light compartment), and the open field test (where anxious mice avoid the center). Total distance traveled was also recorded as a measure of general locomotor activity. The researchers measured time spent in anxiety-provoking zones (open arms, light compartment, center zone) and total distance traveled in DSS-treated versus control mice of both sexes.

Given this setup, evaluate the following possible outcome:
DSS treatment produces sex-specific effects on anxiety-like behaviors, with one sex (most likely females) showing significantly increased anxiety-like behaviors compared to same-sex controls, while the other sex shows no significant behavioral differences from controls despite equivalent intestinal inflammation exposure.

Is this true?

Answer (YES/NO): NO